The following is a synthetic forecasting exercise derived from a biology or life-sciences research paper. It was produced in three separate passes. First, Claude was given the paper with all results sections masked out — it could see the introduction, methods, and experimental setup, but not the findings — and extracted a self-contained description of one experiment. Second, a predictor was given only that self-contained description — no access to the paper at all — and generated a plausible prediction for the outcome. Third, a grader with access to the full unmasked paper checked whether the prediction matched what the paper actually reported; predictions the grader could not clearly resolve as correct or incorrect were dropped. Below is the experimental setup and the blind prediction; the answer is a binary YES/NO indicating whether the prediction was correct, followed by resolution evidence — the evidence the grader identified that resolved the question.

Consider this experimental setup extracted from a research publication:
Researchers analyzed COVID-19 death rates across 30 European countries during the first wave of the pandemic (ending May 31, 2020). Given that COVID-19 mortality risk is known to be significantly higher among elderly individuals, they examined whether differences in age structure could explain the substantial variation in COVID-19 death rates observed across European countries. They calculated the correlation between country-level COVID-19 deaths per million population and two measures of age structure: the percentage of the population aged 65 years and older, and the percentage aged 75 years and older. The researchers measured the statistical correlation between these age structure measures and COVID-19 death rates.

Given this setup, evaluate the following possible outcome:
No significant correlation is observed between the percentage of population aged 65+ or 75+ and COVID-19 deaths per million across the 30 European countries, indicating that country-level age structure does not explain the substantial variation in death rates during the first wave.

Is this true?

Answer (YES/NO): YES